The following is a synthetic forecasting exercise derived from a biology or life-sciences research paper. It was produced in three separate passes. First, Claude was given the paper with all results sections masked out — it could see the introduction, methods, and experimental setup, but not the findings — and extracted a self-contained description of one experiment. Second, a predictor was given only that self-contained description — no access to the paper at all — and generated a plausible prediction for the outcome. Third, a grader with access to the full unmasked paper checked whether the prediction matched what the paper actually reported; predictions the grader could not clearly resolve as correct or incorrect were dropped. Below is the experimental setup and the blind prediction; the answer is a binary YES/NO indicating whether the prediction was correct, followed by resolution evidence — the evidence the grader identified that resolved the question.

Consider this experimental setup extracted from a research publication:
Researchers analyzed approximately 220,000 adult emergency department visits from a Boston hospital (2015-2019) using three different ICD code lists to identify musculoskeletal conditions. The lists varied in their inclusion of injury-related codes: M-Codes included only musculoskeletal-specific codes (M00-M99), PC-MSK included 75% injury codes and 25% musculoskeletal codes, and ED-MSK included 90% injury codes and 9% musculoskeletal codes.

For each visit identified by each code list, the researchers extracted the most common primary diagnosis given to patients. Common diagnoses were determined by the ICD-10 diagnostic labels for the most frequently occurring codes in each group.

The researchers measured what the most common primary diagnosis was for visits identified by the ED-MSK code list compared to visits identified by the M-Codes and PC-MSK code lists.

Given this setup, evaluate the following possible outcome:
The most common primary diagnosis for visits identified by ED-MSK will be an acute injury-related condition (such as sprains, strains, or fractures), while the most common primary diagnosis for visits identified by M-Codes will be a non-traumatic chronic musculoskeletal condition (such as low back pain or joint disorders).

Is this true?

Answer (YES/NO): NO